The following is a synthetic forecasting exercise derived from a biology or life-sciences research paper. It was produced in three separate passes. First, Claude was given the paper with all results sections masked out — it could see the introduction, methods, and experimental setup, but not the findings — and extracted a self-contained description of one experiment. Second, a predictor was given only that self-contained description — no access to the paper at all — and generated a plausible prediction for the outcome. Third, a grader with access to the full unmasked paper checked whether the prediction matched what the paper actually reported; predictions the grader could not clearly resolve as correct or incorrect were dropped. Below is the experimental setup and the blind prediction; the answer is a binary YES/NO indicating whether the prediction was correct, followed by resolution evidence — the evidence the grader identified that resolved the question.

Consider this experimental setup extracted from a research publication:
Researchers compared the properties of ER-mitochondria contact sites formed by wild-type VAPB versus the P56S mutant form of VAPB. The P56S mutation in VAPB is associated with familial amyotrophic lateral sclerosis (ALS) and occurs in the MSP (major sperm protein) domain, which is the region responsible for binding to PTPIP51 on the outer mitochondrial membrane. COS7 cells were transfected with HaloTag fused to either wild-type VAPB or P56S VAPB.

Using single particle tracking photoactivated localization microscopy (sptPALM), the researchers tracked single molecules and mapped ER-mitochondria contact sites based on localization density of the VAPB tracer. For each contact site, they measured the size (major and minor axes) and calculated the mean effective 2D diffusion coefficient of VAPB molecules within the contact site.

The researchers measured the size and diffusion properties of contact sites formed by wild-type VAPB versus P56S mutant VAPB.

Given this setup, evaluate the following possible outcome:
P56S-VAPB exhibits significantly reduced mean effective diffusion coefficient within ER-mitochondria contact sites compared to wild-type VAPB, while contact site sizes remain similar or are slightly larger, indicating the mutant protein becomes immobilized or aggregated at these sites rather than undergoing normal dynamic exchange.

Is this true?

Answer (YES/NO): YES